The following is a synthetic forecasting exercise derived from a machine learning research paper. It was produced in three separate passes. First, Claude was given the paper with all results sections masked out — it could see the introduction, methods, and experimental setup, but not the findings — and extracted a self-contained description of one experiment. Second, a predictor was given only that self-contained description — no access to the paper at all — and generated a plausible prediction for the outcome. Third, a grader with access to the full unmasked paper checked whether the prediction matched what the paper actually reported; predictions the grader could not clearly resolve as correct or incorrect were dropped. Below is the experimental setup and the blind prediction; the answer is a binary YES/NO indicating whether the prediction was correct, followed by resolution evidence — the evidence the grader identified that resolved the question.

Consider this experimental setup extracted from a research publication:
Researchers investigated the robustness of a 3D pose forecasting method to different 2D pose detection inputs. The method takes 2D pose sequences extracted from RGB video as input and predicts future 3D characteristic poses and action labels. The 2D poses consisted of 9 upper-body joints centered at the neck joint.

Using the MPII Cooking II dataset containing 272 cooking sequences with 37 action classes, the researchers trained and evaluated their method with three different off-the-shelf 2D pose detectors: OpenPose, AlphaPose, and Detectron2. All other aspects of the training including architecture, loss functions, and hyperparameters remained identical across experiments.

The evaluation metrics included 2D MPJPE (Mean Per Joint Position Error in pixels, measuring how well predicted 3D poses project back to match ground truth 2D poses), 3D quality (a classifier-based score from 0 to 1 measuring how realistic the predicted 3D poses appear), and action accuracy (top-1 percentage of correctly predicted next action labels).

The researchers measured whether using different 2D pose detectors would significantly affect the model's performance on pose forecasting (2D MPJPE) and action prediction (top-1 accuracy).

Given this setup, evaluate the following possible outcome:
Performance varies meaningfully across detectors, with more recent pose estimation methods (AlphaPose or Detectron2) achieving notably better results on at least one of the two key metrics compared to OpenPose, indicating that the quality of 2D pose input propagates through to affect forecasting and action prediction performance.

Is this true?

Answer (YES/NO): NO